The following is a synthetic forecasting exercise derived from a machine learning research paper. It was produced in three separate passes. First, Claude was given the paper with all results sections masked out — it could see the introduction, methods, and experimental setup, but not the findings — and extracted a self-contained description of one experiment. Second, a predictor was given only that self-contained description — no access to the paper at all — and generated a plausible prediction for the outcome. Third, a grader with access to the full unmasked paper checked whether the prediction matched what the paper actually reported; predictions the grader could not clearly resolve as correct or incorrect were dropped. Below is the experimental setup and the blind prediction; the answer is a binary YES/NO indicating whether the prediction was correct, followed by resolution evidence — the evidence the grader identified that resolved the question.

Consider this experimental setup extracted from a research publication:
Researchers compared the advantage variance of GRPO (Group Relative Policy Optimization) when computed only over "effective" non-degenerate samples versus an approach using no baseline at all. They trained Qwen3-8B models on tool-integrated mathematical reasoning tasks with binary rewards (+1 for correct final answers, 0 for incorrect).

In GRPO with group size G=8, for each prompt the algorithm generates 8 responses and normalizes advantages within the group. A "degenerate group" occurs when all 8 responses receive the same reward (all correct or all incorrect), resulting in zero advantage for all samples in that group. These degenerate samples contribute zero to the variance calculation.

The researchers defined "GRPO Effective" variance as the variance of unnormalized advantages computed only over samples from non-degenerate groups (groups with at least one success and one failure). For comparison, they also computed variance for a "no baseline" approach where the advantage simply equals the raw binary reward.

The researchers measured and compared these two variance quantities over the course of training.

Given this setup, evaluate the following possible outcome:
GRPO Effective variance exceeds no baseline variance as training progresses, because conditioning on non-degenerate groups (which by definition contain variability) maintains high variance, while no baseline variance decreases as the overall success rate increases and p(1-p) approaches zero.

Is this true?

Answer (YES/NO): YES